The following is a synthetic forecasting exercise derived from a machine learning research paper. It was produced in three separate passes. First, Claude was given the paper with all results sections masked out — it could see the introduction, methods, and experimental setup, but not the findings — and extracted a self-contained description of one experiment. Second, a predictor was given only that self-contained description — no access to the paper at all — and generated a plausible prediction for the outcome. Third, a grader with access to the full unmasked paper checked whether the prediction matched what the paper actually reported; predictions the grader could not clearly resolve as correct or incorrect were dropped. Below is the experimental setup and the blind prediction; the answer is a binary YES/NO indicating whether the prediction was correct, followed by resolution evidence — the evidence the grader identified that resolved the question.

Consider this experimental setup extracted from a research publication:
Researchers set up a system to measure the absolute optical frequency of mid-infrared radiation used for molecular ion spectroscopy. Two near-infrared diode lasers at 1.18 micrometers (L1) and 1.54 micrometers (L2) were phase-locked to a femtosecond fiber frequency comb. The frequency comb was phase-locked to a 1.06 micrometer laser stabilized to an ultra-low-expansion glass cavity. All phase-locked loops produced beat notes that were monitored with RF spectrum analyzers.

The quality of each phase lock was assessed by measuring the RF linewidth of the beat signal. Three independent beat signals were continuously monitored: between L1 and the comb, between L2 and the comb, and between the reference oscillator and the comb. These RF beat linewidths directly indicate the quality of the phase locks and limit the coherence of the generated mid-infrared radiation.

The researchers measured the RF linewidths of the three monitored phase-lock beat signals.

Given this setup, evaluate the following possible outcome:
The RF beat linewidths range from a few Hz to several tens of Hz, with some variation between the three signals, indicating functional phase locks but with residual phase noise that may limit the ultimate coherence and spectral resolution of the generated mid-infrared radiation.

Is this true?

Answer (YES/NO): NO